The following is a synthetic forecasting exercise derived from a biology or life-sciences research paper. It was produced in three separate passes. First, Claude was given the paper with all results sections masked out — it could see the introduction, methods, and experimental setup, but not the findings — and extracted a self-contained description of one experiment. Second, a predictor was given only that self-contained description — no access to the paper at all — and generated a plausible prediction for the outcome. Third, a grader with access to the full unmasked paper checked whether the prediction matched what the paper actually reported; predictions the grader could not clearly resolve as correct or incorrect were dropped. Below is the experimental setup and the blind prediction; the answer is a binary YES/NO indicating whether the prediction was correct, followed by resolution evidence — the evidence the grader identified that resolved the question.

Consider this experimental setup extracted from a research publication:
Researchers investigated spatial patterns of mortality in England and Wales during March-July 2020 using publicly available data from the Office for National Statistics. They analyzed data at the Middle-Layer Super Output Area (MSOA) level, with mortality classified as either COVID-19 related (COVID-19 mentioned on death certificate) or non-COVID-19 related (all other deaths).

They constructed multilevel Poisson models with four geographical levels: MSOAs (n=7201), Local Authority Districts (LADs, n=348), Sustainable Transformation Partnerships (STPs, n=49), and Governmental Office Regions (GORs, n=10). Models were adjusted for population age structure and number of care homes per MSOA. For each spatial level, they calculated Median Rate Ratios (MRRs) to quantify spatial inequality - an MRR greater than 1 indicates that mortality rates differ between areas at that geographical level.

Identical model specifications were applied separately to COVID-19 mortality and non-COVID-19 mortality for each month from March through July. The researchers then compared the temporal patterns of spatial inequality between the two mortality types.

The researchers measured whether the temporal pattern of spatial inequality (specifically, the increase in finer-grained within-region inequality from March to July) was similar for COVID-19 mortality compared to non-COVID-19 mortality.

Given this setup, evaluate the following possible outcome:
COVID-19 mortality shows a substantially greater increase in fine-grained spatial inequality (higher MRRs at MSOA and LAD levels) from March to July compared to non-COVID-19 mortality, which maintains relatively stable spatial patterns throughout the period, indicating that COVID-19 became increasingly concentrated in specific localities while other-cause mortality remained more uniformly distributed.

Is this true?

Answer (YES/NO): YES